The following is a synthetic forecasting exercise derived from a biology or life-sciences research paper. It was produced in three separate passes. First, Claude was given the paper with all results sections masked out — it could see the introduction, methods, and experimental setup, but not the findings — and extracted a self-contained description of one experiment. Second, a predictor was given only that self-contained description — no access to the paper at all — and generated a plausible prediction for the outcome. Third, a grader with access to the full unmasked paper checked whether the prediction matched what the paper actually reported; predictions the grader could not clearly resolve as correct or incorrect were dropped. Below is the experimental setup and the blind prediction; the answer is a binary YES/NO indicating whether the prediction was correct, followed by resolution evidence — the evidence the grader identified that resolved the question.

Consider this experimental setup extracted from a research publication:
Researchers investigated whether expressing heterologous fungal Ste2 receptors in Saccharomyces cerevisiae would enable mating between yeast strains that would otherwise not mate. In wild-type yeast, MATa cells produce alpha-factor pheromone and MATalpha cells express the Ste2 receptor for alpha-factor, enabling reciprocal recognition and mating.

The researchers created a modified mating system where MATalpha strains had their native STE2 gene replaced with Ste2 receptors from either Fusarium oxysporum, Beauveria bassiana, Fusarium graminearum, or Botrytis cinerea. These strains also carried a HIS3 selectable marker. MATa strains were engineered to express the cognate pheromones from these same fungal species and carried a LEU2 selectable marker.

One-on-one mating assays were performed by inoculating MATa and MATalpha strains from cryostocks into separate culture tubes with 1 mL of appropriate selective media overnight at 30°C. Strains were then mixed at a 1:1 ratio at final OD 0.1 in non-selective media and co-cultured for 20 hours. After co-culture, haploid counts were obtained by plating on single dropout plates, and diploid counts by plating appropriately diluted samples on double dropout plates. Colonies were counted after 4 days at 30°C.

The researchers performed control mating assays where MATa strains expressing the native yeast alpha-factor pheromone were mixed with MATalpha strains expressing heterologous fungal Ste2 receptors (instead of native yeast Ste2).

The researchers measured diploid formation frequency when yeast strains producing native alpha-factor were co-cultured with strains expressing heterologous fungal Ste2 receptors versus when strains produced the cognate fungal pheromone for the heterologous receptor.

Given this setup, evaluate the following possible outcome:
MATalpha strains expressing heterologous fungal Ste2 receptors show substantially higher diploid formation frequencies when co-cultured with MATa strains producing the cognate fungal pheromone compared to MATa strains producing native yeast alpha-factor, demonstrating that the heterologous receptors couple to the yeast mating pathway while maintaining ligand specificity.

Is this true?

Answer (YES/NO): YES